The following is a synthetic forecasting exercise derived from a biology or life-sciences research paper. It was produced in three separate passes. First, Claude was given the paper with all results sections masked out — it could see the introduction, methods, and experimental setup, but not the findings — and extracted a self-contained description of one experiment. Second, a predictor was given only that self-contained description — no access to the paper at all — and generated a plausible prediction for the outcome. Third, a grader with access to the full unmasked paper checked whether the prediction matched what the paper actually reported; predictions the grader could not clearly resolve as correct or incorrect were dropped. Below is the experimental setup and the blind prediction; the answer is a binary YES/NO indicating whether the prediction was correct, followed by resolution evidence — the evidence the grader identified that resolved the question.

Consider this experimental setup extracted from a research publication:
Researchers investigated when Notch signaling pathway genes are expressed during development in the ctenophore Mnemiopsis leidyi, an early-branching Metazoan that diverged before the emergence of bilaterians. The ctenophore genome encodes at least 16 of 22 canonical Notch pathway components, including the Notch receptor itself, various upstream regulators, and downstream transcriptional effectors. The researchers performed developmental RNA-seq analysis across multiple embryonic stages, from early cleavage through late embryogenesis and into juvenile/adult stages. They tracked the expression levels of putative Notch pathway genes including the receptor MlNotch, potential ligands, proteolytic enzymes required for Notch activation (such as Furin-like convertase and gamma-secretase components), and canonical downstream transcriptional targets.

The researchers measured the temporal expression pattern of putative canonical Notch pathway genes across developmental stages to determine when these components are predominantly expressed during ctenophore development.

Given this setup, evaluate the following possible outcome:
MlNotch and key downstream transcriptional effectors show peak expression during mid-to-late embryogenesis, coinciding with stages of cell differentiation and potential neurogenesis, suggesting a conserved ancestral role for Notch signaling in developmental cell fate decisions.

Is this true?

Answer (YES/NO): NO